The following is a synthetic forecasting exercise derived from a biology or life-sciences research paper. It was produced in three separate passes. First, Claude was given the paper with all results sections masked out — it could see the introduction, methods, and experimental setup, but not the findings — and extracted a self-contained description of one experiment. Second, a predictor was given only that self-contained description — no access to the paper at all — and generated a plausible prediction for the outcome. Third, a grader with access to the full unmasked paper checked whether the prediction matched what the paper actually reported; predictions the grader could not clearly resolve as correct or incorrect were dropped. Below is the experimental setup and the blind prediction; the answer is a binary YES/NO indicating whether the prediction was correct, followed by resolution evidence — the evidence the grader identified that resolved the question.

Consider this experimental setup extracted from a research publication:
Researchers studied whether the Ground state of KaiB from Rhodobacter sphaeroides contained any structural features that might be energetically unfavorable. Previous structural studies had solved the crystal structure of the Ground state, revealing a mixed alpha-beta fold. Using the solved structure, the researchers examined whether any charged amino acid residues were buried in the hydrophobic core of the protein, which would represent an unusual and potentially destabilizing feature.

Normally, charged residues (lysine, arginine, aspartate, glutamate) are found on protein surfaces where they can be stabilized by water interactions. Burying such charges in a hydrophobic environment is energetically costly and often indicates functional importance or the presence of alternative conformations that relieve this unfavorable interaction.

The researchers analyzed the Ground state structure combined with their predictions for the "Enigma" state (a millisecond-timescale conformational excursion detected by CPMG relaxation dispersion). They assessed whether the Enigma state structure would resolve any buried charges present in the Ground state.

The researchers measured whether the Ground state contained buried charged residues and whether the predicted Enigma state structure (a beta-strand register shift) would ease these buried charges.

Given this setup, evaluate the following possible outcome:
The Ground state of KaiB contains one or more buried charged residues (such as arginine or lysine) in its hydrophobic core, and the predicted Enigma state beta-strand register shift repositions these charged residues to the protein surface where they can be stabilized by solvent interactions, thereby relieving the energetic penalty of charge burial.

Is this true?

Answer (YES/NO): YES